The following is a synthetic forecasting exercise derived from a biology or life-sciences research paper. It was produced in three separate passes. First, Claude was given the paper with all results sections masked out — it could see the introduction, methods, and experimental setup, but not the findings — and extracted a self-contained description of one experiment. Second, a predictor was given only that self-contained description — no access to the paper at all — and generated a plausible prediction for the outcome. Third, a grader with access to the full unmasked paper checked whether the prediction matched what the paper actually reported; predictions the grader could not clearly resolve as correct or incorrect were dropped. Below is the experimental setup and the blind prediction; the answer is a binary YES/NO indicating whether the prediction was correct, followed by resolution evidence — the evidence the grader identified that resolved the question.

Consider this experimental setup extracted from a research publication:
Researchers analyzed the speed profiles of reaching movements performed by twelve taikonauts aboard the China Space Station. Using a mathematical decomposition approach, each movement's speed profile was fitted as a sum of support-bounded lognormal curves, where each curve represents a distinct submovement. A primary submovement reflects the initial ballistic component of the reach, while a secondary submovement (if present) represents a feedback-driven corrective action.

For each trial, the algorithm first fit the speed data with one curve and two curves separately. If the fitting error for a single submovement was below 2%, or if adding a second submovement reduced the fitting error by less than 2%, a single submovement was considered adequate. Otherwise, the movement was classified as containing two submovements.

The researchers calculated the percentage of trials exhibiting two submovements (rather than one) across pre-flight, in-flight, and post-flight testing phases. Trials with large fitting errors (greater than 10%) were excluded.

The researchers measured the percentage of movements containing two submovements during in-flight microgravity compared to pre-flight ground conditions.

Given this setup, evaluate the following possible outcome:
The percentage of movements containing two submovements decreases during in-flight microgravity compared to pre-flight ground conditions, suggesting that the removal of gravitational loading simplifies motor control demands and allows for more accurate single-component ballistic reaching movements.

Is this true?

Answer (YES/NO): NO